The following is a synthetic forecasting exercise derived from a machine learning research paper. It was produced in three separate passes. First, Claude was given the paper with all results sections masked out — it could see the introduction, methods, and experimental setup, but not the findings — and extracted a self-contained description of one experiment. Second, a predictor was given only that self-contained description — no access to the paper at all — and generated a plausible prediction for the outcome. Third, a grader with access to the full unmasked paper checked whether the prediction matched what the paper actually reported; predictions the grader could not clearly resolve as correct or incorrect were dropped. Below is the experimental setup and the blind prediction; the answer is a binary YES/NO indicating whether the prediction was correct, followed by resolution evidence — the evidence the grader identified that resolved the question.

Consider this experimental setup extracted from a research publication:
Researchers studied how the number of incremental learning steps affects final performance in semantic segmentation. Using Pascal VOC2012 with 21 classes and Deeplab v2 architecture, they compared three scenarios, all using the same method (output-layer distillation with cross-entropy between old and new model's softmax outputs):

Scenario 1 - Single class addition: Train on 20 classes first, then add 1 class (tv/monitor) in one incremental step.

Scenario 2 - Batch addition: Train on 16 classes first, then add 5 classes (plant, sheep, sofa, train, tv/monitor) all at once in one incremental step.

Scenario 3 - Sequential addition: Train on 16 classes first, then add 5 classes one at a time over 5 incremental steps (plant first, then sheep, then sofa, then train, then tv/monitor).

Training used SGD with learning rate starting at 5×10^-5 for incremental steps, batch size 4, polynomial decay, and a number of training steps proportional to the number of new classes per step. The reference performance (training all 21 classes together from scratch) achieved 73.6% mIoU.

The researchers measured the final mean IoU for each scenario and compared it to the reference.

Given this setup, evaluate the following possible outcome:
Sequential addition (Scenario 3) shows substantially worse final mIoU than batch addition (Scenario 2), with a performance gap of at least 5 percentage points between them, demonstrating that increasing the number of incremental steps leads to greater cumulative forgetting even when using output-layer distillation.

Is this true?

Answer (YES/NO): YES